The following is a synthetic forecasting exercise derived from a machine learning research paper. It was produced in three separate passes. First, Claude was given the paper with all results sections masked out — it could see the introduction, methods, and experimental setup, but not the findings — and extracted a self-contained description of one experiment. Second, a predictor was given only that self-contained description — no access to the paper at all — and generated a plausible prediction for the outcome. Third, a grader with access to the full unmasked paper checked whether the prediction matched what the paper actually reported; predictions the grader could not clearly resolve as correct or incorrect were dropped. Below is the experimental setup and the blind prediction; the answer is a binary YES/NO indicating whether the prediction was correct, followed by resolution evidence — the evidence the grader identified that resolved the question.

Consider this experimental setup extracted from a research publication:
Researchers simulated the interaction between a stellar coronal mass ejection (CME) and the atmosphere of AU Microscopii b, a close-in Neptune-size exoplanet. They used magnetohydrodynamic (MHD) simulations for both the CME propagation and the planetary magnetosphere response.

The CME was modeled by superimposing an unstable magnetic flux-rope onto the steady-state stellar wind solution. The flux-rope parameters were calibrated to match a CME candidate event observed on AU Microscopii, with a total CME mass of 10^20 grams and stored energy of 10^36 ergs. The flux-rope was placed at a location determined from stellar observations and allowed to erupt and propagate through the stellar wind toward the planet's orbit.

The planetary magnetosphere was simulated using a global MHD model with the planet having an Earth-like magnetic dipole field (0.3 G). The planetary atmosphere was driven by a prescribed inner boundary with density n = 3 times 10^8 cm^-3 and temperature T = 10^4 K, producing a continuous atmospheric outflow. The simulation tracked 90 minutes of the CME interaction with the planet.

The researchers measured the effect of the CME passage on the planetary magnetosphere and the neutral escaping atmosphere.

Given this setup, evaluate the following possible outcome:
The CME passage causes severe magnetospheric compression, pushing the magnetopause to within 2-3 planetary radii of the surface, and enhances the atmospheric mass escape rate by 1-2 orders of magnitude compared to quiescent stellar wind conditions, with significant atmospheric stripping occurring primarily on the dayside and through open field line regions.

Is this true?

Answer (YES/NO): NO